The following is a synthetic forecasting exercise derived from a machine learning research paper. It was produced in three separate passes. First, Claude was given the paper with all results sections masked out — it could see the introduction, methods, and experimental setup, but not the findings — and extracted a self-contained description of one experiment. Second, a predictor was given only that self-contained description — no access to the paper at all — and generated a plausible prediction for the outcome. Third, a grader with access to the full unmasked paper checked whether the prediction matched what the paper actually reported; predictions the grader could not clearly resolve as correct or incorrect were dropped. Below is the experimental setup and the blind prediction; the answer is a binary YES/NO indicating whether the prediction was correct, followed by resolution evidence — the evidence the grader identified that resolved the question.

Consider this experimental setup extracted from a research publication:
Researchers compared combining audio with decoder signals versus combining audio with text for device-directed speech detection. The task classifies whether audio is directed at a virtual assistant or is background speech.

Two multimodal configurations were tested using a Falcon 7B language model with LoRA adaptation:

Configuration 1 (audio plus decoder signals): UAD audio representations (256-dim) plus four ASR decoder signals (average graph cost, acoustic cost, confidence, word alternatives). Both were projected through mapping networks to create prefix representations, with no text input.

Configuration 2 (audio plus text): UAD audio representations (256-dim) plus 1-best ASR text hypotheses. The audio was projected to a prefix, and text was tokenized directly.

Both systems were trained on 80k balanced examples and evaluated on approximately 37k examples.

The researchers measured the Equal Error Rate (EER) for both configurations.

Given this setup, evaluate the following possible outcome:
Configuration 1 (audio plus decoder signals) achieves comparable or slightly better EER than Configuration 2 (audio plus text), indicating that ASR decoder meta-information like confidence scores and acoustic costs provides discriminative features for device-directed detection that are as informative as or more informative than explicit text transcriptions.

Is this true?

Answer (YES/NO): NO